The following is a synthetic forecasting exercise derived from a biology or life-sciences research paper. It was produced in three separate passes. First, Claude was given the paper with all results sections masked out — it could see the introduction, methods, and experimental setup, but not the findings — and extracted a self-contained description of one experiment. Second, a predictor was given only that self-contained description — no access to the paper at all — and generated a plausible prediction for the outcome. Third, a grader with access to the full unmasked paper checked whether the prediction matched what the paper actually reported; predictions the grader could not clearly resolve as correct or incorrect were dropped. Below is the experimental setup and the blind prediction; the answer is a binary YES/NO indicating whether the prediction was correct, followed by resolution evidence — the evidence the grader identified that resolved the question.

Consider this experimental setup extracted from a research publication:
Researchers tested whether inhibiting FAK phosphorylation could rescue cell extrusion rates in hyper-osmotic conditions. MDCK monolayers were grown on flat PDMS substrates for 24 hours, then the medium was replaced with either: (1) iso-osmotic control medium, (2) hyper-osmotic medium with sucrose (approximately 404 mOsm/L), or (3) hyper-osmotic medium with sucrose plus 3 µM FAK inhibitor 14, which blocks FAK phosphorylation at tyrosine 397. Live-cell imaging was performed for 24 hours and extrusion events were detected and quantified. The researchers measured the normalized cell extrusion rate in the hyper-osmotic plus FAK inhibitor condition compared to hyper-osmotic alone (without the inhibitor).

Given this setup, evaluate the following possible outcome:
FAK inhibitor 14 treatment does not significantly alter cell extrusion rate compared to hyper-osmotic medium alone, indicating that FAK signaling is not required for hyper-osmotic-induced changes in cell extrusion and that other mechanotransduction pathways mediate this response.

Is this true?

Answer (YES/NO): NO